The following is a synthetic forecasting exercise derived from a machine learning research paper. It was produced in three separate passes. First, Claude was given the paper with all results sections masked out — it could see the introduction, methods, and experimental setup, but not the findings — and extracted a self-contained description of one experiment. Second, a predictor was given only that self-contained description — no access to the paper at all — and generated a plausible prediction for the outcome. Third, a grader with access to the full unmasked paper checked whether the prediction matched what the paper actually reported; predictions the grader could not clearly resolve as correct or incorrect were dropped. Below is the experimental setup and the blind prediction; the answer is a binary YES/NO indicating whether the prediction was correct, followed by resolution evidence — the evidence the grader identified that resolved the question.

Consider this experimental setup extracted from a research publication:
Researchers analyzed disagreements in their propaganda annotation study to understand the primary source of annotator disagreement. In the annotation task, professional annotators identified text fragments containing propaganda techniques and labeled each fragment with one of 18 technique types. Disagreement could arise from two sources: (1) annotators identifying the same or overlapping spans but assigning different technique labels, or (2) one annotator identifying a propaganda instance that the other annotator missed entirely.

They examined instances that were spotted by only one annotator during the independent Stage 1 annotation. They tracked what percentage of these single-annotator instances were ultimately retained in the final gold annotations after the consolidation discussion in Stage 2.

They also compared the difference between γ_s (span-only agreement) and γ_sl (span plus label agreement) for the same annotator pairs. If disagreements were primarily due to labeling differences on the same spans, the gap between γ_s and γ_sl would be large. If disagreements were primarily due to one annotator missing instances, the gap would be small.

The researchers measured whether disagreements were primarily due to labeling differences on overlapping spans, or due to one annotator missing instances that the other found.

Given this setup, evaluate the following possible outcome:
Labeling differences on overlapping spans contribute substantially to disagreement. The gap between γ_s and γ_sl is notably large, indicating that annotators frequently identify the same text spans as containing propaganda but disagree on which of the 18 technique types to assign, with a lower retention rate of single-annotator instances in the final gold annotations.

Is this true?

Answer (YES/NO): NO